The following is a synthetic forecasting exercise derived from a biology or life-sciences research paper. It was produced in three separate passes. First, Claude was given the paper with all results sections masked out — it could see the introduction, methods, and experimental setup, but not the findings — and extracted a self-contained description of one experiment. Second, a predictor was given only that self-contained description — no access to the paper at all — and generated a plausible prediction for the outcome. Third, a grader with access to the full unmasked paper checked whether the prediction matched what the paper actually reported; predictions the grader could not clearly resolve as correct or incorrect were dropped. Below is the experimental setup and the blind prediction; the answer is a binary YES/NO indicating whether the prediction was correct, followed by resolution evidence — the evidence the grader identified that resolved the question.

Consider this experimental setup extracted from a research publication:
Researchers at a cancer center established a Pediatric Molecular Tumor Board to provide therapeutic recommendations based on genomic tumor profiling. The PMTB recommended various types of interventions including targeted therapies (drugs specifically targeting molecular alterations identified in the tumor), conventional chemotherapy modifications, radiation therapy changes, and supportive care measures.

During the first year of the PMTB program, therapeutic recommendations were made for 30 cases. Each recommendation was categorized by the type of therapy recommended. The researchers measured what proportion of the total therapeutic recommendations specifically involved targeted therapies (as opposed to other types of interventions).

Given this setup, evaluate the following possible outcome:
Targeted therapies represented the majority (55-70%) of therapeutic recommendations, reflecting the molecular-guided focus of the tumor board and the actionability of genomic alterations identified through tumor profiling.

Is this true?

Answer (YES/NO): YES